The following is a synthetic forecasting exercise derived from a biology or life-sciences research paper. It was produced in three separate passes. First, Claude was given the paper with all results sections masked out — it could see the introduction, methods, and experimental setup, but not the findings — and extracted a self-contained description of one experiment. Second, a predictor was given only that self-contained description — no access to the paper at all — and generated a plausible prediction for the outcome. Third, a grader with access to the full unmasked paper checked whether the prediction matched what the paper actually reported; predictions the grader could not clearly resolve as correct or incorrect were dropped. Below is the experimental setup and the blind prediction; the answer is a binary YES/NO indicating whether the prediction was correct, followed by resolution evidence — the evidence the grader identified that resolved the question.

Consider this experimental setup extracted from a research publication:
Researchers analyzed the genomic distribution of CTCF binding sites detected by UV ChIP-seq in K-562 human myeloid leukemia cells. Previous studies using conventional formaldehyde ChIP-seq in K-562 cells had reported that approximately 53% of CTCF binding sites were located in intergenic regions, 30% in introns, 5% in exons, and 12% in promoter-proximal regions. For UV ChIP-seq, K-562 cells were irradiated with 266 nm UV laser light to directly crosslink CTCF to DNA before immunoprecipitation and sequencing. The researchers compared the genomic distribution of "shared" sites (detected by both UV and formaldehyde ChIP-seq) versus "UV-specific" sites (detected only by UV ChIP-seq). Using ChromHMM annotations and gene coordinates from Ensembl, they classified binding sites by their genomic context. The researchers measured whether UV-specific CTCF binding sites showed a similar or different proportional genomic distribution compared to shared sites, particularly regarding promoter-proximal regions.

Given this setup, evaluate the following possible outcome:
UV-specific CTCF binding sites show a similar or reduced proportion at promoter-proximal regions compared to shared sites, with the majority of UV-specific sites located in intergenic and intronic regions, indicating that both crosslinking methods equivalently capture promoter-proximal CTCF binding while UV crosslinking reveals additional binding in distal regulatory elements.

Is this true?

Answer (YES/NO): NO